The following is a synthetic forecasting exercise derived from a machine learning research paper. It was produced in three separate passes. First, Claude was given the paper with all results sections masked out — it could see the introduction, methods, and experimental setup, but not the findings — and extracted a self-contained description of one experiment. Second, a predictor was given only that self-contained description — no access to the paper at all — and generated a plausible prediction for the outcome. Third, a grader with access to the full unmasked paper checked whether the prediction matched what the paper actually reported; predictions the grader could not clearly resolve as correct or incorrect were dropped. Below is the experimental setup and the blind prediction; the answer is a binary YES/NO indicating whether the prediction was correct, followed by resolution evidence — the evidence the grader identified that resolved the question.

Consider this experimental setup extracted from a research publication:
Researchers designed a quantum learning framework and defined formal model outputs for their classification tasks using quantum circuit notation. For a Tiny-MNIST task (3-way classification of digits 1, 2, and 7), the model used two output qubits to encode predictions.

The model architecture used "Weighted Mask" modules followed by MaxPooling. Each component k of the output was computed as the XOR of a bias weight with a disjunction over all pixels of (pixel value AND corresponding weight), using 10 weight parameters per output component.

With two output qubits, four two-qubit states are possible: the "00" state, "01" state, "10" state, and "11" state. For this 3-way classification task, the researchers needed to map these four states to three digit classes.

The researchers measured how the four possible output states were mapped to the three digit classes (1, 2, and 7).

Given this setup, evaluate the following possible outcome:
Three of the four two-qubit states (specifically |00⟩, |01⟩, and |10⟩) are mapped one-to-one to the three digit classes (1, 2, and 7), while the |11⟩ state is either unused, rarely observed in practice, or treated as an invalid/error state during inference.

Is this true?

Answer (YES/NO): NO